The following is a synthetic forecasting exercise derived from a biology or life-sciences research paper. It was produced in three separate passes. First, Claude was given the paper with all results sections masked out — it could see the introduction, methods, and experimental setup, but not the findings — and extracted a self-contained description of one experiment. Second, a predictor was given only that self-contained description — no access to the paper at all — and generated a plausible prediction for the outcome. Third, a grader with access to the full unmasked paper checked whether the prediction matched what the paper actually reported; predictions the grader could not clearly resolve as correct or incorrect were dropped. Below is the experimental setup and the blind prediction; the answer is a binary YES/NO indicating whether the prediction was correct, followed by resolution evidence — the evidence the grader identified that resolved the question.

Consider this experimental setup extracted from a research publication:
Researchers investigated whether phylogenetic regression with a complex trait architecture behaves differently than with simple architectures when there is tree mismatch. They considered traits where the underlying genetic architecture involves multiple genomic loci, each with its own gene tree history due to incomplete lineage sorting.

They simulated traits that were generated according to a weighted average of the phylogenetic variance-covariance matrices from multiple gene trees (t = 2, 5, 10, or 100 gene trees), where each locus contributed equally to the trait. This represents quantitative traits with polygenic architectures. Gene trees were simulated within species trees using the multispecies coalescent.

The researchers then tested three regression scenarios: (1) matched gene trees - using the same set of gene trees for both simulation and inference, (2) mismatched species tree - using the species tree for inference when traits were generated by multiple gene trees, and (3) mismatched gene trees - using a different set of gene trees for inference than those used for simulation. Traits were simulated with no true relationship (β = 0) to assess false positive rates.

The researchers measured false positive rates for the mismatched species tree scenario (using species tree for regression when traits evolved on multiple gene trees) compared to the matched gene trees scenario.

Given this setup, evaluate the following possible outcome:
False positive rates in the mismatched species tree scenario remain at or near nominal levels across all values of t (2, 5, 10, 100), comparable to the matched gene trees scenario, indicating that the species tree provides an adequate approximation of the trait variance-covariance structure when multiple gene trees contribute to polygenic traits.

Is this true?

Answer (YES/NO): NO